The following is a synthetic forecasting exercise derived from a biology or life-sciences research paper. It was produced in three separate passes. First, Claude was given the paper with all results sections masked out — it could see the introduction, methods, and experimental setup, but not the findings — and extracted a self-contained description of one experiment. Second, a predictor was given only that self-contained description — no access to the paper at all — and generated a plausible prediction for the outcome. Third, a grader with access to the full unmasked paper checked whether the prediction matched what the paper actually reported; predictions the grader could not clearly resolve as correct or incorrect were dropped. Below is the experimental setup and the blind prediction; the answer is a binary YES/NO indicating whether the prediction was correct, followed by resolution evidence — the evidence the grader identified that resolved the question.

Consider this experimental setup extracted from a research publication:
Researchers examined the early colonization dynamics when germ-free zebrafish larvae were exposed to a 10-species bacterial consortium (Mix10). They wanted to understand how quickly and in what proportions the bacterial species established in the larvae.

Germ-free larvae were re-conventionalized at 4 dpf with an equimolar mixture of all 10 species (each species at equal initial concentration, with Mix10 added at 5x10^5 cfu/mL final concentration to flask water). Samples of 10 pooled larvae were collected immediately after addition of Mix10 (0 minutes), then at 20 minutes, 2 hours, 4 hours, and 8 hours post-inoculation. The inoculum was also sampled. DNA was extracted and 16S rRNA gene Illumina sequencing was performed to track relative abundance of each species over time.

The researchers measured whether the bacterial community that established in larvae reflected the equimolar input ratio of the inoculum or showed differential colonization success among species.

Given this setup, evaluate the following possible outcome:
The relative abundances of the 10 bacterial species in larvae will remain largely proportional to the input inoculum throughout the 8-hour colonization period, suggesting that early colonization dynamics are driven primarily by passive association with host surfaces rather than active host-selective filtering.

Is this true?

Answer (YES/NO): NO